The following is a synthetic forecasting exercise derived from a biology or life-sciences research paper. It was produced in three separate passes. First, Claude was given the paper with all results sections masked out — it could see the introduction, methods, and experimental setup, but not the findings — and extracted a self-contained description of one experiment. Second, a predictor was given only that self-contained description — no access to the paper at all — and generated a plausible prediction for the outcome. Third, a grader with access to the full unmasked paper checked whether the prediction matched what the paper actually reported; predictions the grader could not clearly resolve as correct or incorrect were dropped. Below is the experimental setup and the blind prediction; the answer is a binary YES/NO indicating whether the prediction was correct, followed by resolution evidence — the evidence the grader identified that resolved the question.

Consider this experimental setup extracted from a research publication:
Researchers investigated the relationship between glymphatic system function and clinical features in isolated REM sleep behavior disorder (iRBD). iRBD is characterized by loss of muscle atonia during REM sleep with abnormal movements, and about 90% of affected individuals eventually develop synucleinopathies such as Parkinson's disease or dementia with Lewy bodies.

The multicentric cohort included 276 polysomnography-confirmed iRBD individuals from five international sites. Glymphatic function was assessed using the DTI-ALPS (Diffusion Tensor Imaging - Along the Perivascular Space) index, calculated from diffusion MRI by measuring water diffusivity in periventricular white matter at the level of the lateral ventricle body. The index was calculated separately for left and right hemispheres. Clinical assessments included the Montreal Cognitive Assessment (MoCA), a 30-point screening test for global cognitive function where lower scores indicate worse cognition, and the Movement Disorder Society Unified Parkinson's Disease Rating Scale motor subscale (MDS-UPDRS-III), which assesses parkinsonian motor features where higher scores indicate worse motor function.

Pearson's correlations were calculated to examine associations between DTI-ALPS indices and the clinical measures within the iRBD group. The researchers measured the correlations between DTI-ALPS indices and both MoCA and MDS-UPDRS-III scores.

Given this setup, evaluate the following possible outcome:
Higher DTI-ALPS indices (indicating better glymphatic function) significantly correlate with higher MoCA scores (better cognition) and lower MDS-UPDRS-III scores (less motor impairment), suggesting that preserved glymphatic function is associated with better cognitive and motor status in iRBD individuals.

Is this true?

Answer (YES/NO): NO